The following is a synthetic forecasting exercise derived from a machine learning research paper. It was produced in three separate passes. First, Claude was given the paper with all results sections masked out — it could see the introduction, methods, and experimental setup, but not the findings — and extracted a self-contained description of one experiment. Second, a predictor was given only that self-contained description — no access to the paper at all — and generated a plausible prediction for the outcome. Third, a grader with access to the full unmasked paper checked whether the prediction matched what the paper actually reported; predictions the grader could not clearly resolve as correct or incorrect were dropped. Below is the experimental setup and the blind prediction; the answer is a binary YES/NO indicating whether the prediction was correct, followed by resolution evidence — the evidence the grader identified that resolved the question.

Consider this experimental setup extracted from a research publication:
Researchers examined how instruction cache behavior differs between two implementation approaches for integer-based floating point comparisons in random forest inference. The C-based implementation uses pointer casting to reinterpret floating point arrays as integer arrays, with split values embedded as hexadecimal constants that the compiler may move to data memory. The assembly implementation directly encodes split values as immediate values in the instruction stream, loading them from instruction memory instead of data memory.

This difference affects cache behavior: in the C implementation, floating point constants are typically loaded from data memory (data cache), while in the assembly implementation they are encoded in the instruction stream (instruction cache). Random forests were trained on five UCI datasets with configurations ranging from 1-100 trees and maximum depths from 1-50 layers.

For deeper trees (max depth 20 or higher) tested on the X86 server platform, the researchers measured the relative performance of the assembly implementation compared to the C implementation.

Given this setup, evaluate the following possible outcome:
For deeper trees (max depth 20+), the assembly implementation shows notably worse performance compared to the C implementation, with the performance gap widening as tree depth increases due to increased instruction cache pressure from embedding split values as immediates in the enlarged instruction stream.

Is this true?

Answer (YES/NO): NO